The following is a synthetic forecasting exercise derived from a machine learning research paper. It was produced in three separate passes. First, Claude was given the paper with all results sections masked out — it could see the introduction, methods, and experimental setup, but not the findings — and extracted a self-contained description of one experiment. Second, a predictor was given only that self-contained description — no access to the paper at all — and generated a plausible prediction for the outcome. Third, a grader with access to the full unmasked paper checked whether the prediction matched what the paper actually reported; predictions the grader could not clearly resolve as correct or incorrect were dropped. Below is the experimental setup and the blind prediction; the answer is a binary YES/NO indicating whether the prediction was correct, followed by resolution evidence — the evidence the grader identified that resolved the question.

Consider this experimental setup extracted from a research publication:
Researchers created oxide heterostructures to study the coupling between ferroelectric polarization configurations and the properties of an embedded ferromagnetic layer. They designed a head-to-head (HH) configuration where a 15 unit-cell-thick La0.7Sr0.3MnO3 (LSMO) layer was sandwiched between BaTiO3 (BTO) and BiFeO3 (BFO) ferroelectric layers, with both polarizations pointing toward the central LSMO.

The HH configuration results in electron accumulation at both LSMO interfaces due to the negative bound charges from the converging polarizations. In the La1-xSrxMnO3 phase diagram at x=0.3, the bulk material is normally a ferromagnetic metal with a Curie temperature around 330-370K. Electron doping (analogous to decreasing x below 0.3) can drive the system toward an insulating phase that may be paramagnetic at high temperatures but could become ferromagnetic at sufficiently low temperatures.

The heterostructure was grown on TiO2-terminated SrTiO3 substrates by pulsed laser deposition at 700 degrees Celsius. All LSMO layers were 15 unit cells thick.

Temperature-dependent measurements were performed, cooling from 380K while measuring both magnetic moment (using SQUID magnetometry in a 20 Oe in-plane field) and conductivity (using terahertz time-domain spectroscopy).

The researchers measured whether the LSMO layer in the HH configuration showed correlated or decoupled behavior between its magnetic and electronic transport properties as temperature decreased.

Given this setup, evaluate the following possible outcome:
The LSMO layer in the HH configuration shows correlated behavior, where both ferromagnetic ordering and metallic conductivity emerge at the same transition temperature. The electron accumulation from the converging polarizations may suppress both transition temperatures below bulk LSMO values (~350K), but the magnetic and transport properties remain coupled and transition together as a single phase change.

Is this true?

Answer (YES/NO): YES